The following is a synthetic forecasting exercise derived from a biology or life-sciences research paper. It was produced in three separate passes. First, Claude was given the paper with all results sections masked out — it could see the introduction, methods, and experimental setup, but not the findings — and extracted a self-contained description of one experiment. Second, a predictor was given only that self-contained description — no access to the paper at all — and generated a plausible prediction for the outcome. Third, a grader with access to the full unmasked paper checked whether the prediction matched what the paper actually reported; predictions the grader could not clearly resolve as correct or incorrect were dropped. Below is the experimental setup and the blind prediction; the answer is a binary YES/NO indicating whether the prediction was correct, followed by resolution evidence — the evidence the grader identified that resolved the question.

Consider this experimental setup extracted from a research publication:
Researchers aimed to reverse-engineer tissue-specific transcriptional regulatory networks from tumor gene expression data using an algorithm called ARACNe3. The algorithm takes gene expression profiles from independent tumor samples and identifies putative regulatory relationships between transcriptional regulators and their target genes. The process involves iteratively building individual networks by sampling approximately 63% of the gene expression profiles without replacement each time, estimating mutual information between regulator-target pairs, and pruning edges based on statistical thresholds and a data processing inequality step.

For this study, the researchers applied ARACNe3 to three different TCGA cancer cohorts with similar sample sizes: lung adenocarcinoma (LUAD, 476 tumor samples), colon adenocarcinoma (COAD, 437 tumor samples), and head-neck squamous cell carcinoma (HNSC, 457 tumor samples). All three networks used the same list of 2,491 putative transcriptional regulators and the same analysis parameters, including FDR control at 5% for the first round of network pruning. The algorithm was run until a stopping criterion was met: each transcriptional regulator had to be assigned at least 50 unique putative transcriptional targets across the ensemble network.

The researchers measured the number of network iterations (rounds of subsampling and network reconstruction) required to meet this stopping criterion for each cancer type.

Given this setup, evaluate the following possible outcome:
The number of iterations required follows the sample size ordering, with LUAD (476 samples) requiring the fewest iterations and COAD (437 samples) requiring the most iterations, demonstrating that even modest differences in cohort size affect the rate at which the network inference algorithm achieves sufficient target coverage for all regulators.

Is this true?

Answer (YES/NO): NO